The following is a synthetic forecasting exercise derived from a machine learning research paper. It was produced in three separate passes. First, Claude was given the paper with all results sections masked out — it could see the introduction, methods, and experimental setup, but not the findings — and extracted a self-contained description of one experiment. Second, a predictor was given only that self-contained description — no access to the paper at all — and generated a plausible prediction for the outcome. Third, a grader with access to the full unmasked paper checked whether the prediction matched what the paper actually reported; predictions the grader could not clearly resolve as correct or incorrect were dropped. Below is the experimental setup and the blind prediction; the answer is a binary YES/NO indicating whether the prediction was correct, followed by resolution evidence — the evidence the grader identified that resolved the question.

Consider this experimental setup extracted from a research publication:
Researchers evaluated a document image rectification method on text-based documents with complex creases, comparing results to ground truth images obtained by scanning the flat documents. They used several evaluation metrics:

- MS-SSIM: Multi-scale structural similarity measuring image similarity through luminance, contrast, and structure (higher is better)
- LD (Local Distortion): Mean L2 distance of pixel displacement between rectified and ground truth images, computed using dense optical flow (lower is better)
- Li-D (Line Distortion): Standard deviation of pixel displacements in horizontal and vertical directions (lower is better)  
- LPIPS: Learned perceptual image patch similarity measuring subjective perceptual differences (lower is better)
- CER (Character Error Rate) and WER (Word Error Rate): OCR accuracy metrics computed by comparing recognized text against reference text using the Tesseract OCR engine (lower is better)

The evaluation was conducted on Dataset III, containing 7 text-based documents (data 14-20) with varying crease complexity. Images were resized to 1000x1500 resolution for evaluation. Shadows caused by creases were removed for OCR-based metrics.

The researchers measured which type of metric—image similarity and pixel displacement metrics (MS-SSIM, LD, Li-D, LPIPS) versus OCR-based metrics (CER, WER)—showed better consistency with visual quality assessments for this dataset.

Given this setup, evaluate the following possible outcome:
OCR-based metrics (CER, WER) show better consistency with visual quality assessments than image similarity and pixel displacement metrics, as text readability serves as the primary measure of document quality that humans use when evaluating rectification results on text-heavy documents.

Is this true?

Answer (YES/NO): YES